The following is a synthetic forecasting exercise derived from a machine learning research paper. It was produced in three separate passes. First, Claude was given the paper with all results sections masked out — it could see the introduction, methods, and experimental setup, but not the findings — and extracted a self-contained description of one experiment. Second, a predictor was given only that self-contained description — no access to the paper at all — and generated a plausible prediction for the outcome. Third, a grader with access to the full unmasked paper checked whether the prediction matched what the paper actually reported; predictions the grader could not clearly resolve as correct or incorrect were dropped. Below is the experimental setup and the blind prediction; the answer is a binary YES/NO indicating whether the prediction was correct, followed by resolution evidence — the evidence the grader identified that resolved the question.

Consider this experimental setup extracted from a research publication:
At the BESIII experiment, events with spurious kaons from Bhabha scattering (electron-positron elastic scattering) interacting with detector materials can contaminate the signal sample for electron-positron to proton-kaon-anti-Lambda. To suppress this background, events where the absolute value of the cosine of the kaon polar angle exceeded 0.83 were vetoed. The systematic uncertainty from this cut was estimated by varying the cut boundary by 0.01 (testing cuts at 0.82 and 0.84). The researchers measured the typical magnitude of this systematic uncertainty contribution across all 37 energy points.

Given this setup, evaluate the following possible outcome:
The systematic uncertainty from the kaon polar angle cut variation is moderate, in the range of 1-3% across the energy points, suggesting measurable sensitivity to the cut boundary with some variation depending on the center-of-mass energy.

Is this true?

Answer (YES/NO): NO